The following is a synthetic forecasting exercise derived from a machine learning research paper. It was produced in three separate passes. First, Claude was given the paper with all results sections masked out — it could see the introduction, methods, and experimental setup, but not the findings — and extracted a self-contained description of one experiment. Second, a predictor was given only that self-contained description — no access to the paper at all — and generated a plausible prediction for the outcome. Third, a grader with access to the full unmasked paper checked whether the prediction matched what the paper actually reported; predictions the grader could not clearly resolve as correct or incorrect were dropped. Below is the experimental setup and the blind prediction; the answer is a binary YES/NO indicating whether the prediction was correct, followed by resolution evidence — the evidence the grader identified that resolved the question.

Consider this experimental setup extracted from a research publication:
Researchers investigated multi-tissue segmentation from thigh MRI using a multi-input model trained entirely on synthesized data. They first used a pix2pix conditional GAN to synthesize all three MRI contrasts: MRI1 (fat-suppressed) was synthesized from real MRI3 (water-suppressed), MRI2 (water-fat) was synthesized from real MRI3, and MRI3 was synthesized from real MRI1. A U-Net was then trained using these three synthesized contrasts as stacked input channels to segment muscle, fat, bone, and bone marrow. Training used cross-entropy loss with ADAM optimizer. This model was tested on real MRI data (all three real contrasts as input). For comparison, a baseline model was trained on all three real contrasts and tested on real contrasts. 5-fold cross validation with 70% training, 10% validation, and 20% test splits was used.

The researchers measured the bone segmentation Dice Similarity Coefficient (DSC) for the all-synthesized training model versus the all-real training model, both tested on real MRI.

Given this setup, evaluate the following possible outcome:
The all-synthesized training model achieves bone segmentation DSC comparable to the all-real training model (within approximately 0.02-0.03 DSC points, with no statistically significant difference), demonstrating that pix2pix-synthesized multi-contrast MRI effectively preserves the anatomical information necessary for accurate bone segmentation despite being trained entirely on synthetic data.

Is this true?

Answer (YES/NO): NO